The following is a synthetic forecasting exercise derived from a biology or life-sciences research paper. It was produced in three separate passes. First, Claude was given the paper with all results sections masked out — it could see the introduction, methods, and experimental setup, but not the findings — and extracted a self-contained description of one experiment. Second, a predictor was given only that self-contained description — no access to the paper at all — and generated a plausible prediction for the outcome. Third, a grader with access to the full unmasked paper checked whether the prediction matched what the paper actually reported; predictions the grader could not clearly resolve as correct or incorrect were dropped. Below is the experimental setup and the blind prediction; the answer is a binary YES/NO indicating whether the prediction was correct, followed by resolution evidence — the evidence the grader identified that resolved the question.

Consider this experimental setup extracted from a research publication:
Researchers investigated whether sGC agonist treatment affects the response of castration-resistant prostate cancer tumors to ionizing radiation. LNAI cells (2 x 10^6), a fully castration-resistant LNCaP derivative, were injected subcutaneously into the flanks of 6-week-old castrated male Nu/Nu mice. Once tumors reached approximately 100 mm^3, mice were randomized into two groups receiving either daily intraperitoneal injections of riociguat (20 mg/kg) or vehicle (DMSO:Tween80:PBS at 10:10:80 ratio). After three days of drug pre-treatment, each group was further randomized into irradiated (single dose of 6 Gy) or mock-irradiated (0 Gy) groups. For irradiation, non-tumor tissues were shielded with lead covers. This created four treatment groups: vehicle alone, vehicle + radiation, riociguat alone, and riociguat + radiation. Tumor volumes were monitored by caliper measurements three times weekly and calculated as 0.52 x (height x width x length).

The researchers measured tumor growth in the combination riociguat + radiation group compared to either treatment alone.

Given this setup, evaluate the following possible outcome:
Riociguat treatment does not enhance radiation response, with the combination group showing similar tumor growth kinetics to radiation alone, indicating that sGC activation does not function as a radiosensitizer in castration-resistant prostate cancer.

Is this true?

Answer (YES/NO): NO